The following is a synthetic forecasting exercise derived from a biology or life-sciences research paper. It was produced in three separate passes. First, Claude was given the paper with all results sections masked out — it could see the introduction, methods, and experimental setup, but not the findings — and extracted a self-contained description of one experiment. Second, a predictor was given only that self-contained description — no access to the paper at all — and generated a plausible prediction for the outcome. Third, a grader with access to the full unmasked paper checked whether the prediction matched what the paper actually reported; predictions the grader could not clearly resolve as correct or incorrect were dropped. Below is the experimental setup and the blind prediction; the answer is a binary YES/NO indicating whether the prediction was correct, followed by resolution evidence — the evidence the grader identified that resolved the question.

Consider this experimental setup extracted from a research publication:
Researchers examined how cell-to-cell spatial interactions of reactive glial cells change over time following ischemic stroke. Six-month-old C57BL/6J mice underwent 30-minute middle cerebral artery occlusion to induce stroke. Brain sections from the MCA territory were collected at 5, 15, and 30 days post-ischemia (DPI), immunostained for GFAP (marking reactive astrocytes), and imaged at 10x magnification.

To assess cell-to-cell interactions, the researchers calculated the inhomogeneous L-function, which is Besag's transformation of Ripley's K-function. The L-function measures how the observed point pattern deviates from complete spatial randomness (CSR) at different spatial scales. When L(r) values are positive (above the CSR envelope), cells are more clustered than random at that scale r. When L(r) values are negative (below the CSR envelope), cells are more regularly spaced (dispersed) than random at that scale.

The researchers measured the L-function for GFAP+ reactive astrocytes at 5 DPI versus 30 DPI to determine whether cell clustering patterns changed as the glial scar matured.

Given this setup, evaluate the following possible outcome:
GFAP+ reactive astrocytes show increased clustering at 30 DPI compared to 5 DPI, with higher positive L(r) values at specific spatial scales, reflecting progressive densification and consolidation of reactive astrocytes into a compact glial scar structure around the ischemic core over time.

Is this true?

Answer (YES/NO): NO